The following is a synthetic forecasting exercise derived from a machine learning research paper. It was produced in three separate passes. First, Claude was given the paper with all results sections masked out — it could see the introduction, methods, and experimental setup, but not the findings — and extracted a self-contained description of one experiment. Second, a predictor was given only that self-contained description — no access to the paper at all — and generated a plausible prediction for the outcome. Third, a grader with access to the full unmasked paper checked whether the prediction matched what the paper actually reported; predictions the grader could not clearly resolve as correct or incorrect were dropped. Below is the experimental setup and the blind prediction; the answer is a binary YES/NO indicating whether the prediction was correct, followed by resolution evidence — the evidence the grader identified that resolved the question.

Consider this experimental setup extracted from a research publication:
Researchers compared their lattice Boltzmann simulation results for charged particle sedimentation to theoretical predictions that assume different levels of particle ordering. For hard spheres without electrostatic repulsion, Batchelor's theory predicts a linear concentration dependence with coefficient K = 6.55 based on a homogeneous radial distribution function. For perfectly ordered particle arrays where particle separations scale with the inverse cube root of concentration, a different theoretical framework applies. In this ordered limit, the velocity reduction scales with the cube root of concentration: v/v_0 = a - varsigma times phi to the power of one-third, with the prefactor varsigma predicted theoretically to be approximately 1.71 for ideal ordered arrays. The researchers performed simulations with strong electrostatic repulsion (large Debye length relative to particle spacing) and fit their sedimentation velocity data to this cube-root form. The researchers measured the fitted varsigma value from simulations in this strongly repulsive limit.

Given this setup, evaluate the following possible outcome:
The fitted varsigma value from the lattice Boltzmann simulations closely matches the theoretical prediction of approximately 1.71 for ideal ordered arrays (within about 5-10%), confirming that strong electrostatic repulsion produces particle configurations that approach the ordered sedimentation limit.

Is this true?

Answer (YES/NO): NO